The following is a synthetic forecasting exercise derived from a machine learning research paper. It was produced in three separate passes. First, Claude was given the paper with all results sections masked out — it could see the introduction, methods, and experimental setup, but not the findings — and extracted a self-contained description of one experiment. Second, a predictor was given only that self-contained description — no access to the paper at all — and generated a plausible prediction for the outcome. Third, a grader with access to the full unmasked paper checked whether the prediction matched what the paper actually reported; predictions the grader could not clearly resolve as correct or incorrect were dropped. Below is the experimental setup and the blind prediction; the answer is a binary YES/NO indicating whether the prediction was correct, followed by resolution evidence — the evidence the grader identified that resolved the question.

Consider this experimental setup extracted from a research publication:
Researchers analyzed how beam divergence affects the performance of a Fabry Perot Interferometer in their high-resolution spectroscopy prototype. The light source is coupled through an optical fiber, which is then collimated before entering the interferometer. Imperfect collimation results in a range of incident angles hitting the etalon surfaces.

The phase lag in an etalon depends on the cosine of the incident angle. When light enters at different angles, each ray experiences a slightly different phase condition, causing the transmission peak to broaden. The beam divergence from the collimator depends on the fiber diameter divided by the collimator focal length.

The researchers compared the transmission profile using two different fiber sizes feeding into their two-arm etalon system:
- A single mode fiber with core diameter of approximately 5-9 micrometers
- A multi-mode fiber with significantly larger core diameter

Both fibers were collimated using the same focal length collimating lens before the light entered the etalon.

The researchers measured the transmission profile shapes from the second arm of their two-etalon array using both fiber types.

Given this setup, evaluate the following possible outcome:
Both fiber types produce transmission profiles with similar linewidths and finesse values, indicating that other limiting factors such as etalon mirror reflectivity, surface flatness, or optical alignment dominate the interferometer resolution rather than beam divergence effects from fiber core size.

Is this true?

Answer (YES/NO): NO